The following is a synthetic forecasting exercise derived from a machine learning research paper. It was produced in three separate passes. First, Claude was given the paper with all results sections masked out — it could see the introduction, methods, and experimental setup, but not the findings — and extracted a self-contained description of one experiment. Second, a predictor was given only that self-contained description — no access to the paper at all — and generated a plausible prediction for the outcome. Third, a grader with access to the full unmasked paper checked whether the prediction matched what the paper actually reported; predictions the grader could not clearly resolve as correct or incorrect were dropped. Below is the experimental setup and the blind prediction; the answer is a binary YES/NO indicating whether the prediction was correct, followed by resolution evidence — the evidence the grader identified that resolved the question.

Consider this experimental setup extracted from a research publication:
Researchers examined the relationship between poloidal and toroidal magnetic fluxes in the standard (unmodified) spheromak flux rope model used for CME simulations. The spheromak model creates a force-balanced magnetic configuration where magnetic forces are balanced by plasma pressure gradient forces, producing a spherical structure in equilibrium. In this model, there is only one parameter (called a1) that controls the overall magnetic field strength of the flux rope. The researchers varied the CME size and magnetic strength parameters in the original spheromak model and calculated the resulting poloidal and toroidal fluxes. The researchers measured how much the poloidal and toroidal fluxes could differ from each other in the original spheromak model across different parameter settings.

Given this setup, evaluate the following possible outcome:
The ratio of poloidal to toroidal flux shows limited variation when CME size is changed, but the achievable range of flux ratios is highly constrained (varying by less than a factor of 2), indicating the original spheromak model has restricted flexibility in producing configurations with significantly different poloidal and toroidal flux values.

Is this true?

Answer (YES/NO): YES